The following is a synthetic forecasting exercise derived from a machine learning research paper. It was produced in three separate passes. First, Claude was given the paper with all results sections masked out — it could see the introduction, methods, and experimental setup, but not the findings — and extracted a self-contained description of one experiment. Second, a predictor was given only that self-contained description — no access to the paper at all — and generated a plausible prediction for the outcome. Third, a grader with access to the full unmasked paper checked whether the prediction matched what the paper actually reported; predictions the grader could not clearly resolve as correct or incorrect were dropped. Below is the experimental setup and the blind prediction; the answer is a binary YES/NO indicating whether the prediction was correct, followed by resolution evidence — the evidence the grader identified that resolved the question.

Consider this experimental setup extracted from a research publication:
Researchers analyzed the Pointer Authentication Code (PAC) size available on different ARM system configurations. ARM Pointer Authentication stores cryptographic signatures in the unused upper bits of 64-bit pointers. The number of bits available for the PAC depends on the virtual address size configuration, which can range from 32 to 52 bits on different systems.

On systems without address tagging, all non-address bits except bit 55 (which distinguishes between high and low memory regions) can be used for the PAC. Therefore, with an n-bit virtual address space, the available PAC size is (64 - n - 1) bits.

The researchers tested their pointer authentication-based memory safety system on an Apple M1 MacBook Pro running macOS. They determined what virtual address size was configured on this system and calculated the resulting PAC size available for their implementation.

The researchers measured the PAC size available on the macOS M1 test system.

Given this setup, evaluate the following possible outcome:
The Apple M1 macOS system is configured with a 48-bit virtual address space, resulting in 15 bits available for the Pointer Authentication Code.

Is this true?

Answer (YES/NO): NO